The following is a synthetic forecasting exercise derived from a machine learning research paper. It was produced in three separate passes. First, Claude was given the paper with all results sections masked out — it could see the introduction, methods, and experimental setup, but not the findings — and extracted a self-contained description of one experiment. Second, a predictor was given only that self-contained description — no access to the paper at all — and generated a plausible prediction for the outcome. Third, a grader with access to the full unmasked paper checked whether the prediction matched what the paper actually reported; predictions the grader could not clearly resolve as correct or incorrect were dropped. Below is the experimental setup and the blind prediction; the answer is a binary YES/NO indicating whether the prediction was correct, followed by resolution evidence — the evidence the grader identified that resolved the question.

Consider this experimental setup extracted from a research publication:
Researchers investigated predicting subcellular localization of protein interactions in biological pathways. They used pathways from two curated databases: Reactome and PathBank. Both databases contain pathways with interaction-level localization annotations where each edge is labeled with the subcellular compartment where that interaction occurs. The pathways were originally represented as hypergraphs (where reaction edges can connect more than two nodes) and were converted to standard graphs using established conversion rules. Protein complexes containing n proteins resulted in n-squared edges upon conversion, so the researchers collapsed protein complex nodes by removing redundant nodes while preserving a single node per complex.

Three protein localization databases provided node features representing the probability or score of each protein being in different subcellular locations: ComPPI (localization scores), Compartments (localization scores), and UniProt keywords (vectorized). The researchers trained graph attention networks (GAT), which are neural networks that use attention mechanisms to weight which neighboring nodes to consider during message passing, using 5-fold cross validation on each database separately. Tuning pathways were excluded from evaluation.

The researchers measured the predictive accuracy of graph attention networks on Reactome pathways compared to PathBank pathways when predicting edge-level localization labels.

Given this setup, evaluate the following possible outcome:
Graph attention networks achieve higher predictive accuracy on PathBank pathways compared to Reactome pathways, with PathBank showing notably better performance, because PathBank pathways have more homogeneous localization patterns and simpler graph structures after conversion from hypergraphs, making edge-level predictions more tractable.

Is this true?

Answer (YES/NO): YES